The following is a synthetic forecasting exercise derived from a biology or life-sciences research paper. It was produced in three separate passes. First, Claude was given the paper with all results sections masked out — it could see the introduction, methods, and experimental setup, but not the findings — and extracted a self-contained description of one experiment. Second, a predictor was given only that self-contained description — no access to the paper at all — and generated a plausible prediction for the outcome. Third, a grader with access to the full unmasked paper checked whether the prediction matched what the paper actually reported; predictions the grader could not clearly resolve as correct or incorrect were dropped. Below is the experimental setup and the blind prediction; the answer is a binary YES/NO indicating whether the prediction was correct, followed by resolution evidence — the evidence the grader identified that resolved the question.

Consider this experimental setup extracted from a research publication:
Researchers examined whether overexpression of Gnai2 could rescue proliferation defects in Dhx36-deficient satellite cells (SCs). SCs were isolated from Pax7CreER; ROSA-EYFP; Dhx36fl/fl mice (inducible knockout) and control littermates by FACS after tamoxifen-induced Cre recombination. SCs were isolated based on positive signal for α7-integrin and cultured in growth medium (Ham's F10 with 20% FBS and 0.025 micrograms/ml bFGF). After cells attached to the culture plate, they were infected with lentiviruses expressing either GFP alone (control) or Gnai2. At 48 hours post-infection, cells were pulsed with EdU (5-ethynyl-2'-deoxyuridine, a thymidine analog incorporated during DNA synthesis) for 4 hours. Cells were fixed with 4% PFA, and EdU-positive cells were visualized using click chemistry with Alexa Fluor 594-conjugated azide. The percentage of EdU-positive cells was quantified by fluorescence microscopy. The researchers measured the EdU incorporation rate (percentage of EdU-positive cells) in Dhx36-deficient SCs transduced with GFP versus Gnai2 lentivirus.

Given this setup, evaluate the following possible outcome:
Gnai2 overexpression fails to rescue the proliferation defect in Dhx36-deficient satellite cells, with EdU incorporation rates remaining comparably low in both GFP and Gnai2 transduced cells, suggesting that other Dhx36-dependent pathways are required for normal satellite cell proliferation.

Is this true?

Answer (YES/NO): NO